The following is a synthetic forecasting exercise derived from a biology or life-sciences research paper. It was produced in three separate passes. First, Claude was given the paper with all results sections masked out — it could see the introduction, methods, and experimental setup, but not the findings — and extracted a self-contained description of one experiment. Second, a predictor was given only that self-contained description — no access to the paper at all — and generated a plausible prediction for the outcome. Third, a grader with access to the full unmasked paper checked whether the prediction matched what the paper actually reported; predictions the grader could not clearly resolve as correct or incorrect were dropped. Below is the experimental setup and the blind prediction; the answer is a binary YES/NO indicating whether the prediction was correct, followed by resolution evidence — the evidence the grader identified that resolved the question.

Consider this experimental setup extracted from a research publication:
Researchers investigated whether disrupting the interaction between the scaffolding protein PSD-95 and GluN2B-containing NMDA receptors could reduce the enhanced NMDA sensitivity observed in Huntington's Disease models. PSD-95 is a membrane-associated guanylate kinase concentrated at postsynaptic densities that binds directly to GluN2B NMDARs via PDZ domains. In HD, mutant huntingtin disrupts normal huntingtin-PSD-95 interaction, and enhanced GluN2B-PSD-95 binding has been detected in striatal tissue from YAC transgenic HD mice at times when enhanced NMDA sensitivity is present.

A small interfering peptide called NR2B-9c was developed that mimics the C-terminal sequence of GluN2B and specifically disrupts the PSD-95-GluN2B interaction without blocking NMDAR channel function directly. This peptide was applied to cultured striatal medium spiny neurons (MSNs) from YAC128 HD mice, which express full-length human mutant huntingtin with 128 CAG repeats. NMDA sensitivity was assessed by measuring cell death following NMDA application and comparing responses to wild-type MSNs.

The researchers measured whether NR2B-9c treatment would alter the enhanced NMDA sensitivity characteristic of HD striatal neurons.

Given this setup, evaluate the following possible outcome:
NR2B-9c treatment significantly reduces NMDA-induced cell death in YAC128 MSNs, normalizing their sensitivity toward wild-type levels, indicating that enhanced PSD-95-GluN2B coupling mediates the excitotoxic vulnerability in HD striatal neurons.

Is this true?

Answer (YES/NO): YES